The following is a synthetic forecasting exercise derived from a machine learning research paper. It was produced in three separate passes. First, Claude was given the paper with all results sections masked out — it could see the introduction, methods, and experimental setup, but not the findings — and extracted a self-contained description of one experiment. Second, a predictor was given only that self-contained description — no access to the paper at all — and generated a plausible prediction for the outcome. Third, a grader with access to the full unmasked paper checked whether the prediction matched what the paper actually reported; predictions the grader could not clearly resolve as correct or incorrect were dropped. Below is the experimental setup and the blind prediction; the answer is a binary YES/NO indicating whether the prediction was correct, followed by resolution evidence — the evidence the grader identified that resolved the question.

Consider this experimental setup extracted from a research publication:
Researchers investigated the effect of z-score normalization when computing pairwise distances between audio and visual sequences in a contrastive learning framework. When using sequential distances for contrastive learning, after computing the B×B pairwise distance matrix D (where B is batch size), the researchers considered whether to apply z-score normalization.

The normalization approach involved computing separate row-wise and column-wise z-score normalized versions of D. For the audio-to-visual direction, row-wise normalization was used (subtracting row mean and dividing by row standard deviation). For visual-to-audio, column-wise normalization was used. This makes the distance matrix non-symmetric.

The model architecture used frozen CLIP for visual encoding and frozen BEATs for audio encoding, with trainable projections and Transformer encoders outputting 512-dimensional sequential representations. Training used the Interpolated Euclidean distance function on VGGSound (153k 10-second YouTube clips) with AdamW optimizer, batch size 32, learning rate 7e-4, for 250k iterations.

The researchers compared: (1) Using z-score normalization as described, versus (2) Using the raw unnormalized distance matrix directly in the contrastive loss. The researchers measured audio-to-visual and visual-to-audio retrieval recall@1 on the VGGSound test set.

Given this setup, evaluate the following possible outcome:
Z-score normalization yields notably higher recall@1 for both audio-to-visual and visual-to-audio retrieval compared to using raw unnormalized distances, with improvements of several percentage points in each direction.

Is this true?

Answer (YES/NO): YES